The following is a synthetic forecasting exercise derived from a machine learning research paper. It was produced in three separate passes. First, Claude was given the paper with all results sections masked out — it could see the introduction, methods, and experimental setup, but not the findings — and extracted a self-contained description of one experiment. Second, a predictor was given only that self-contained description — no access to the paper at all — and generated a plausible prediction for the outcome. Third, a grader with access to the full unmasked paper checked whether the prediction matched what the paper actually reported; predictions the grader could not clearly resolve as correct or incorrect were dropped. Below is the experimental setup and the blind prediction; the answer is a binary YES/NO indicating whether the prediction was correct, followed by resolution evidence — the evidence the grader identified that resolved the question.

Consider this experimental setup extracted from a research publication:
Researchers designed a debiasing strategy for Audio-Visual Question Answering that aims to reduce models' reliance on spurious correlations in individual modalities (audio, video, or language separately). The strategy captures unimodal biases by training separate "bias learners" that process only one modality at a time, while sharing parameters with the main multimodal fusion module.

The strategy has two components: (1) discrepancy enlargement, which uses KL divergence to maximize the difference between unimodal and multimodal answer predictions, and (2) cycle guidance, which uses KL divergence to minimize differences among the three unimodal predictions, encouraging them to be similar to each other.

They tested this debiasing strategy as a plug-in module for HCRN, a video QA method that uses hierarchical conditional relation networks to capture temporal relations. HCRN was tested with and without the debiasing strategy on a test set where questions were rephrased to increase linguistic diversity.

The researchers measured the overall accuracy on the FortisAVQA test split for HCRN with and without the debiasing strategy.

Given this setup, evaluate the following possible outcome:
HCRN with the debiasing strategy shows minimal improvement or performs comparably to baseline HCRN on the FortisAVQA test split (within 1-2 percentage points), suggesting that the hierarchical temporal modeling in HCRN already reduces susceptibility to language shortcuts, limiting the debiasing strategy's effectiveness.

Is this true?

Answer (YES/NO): YES